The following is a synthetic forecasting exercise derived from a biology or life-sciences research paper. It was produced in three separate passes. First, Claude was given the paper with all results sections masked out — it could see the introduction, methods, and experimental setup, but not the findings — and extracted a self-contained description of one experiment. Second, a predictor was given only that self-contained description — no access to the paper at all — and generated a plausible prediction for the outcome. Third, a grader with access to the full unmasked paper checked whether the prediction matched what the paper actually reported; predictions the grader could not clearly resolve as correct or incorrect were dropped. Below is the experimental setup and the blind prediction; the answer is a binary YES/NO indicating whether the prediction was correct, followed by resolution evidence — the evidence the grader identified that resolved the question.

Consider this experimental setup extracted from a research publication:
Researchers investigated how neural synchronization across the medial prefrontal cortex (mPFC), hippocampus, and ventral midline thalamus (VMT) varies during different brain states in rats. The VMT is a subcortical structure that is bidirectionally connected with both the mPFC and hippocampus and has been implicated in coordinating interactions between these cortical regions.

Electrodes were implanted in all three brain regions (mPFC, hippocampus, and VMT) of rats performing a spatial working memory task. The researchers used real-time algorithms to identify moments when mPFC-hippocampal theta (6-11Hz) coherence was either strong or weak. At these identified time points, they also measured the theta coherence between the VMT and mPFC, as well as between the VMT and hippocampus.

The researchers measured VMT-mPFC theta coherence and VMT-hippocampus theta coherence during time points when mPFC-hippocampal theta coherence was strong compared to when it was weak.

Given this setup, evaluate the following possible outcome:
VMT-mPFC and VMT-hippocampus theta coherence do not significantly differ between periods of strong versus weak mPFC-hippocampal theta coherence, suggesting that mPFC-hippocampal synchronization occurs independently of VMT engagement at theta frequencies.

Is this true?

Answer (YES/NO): NO